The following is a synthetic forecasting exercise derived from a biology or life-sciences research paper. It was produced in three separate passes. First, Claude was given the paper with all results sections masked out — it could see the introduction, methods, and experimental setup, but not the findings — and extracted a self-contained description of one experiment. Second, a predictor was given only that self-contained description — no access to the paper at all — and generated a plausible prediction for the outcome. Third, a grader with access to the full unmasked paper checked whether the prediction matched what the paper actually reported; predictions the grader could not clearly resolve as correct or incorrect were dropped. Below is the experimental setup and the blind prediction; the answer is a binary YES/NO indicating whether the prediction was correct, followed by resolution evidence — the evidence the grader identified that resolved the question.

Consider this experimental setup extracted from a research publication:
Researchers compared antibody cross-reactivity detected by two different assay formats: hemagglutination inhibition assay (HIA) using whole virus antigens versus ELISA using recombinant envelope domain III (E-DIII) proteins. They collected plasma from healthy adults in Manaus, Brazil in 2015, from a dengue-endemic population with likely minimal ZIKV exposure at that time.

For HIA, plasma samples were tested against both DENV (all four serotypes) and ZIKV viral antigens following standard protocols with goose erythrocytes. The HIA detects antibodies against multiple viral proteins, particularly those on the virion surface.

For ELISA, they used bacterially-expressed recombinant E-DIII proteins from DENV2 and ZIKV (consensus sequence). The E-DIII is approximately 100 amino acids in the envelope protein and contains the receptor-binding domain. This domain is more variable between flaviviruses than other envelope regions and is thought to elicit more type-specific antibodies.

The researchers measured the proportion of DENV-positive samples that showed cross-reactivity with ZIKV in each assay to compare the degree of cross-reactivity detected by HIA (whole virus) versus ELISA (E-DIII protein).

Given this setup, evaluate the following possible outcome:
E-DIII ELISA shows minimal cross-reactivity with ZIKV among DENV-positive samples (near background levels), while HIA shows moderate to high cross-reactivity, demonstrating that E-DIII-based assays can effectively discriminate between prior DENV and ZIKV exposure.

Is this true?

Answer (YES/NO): NO